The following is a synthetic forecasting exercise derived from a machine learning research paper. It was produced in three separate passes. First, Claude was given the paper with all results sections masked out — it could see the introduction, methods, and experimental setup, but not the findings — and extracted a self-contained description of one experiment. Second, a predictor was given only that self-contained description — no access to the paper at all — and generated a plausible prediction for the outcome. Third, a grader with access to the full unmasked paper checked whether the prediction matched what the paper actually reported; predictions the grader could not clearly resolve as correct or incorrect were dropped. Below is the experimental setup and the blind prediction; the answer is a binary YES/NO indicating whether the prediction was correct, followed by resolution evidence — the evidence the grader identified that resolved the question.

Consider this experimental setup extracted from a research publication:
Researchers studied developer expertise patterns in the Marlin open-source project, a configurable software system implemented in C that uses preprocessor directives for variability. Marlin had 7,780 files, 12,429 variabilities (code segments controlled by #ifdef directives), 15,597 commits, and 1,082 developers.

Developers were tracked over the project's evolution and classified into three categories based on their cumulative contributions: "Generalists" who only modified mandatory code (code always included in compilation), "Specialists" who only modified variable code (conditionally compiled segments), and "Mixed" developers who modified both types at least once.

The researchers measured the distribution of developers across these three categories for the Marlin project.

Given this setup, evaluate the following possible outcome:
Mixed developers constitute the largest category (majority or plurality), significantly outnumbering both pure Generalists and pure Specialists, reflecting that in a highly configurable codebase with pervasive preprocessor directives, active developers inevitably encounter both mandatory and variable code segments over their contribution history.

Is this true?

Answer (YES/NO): YES